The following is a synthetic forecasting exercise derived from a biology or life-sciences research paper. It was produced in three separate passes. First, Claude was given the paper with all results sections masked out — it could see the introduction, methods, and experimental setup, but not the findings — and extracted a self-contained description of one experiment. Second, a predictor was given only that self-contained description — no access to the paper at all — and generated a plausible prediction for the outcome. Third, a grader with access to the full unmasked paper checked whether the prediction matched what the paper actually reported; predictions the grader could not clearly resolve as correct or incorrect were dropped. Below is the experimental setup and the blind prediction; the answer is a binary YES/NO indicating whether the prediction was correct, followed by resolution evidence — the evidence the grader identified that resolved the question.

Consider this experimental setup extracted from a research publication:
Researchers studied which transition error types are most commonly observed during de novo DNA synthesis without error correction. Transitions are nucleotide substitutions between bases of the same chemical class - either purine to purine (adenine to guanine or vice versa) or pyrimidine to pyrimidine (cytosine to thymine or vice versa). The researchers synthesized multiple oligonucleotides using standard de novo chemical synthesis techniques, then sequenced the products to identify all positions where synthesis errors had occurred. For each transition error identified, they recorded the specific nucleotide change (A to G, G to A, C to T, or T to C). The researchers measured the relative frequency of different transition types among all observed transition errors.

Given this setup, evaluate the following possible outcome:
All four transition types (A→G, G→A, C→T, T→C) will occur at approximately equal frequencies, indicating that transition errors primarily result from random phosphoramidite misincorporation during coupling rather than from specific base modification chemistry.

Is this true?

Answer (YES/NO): NO